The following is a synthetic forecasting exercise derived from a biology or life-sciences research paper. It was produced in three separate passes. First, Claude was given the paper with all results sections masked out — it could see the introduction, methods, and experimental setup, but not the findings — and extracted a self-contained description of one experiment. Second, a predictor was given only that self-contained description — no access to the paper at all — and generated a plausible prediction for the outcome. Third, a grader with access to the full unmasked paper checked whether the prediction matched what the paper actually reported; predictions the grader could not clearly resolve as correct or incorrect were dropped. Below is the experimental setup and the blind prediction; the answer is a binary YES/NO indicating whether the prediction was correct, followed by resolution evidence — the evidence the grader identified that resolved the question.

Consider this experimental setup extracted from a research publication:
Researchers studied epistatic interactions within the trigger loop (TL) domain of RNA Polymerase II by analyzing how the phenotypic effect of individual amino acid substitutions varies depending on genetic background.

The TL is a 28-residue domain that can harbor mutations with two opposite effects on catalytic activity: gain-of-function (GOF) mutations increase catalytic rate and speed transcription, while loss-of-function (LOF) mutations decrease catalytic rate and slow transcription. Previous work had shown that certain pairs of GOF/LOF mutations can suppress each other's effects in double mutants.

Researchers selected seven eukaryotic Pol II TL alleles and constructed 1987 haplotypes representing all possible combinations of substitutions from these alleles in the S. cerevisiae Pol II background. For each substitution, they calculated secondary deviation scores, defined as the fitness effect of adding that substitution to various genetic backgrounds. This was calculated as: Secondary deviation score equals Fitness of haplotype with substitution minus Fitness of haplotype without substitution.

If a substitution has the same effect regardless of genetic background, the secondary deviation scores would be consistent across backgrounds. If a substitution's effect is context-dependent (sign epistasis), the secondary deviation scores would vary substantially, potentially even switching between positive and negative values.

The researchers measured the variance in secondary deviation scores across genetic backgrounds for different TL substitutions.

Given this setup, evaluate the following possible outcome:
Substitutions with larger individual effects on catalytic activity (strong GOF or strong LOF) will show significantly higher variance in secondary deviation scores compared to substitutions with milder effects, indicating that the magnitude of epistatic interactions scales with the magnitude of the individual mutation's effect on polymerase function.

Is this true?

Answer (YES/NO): NO